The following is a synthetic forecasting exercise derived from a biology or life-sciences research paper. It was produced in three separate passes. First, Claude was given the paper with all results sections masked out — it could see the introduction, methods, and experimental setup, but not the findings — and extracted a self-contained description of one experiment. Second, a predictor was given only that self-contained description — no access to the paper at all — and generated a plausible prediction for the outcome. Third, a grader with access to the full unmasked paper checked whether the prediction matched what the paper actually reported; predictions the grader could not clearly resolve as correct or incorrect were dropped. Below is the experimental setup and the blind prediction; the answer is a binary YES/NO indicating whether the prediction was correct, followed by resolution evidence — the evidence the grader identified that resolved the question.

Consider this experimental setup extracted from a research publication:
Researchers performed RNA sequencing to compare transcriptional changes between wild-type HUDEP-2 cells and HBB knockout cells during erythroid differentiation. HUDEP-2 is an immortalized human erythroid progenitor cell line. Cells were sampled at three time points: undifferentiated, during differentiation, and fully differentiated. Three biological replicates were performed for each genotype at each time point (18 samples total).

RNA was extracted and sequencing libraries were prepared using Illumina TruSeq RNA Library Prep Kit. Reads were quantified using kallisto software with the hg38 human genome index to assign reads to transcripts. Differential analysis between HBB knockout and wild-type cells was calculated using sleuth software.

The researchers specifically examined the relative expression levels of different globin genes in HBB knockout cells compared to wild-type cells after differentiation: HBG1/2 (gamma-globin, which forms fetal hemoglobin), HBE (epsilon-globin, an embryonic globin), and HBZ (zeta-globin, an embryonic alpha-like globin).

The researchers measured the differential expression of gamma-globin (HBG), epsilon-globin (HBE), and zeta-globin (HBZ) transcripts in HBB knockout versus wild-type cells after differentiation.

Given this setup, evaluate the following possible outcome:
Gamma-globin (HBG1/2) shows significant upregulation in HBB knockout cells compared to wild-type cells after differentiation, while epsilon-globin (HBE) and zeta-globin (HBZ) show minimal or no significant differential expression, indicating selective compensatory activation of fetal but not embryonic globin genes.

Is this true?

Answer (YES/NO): NO